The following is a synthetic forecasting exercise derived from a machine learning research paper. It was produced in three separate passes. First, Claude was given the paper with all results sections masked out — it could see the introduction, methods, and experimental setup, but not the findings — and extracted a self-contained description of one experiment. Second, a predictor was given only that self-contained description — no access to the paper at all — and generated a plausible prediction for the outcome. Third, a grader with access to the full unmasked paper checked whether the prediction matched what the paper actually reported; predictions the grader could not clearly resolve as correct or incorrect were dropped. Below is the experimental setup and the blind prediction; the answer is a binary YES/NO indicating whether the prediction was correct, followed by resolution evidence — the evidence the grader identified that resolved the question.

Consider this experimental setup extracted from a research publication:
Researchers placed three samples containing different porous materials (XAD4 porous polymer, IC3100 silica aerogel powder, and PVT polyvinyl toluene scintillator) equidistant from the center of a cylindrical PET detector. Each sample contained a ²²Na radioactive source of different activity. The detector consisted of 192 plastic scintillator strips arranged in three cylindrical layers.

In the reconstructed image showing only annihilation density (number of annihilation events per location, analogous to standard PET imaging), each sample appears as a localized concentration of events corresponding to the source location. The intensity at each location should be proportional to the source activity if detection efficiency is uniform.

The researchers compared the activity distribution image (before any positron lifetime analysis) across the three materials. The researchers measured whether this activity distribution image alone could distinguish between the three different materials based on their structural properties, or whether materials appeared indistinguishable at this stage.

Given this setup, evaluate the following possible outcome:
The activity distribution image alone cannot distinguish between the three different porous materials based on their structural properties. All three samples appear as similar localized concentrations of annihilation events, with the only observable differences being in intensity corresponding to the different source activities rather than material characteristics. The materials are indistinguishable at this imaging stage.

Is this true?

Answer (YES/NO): YES